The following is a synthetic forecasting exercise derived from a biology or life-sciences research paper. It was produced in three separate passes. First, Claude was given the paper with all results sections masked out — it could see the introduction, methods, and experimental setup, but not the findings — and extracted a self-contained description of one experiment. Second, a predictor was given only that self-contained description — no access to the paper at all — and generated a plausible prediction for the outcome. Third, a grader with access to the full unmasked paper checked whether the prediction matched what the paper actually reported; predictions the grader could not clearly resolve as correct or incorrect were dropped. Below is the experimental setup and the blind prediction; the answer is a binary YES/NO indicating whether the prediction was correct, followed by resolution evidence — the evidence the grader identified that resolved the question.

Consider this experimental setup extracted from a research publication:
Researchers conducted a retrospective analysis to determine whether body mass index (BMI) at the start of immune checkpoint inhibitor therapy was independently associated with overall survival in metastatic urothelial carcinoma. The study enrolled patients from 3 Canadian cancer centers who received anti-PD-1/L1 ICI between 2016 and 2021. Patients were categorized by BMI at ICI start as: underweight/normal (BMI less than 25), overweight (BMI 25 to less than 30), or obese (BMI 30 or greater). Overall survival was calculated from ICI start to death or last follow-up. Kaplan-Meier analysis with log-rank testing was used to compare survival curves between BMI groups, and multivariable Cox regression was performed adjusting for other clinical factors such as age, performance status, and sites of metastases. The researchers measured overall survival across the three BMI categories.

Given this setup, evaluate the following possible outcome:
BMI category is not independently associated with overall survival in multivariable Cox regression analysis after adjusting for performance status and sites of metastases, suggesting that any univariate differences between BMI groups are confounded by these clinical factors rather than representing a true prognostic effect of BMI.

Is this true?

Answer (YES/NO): NO